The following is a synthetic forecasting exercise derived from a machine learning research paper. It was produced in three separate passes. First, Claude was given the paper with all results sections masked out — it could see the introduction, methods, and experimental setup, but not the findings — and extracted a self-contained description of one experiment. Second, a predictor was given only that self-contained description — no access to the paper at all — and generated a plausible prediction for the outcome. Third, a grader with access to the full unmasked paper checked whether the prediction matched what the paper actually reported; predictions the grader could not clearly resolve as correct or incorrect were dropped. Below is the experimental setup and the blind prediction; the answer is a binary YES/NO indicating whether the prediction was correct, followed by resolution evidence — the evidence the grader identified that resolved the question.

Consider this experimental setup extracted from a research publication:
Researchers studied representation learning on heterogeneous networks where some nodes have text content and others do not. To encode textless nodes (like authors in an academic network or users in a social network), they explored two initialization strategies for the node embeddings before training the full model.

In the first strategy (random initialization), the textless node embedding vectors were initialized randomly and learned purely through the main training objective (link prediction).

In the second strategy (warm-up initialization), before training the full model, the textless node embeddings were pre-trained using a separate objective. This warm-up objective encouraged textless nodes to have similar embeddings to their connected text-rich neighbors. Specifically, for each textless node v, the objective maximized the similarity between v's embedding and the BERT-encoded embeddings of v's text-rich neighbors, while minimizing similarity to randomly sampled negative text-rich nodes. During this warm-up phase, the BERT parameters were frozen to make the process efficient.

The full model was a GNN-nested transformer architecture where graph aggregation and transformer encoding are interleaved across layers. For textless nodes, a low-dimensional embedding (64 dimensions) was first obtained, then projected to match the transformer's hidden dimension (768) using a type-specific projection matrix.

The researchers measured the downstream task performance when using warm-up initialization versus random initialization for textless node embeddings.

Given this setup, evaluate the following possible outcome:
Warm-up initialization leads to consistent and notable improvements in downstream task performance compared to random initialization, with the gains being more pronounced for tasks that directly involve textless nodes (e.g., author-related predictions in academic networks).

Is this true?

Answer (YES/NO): NO